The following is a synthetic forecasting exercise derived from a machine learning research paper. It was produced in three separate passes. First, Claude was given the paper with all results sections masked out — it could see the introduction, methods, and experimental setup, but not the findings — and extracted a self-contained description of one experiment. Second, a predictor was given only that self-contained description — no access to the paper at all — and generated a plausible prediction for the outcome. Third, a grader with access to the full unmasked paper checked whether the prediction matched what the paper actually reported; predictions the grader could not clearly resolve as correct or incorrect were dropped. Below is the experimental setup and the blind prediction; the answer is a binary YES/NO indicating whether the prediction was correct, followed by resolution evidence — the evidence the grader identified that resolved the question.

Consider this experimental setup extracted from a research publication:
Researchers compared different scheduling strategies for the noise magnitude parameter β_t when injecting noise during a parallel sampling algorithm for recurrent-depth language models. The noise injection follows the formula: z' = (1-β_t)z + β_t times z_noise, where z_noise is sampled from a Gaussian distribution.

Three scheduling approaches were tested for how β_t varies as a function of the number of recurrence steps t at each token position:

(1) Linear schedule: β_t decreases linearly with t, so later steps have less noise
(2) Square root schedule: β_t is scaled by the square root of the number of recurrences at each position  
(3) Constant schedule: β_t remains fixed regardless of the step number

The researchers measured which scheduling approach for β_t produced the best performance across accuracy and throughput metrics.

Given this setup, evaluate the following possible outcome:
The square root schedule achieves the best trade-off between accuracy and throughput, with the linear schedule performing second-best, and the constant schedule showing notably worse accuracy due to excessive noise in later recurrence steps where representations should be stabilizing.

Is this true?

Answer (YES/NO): NO